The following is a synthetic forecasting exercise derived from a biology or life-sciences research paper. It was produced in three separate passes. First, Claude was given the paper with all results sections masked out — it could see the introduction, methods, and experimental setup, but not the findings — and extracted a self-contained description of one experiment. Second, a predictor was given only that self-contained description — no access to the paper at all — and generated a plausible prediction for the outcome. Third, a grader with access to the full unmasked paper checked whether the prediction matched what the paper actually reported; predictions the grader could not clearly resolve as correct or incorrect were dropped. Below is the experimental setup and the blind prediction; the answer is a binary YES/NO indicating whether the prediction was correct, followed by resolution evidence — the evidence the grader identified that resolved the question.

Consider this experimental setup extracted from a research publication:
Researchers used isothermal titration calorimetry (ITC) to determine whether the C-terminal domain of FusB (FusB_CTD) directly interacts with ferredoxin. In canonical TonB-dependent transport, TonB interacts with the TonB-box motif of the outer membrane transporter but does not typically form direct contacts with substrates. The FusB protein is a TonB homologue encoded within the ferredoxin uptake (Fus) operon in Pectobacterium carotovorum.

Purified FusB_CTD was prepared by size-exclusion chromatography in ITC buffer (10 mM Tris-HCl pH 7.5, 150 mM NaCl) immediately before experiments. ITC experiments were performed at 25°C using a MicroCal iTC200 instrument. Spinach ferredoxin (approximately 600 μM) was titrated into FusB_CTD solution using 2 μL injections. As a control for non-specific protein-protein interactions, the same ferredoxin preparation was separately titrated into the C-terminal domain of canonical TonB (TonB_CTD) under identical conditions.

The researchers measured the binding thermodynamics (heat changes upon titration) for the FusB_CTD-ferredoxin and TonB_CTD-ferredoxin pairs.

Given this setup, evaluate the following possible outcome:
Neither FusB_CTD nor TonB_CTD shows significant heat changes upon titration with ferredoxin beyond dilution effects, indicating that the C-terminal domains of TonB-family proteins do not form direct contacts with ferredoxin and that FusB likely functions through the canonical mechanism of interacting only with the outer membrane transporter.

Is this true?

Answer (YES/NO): NO